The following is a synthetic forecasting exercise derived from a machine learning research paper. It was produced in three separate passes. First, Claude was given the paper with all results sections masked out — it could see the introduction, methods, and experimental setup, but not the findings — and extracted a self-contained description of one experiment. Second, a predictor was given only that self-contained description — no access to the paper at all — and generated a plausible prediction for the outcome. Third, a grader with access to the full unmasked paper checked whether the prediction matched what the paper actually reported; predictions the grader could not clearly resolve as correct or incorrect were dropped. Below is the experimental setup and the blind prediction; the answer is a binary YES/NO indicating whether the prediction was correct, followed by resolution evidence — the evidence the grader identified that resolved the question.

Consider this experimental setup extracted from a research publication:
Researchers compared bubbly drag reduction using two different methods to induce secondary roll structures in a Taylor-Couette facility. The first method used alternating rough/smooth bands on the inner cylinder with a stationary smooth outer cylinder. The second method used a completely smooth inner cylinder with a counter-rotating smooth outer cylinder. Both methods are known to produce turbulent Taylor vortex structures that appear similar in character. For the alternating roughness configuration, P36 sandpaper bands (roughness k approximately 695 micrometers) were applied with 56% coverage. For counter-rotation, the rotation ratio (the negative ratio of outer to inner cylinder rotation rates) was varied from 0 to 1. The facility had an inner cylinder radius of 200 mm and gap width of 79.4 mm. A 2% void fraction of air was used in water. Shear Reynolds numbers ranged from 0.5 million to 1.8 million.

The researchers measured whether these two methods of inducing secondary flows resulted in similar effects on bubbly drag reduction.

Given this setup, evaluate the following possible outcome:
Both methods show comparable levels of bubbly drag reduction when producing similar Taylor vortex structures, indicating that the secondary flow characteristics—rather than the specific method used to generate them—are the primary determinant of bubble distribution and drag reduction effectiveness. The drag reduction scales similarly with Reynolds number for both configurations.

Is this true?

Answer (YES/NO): NO